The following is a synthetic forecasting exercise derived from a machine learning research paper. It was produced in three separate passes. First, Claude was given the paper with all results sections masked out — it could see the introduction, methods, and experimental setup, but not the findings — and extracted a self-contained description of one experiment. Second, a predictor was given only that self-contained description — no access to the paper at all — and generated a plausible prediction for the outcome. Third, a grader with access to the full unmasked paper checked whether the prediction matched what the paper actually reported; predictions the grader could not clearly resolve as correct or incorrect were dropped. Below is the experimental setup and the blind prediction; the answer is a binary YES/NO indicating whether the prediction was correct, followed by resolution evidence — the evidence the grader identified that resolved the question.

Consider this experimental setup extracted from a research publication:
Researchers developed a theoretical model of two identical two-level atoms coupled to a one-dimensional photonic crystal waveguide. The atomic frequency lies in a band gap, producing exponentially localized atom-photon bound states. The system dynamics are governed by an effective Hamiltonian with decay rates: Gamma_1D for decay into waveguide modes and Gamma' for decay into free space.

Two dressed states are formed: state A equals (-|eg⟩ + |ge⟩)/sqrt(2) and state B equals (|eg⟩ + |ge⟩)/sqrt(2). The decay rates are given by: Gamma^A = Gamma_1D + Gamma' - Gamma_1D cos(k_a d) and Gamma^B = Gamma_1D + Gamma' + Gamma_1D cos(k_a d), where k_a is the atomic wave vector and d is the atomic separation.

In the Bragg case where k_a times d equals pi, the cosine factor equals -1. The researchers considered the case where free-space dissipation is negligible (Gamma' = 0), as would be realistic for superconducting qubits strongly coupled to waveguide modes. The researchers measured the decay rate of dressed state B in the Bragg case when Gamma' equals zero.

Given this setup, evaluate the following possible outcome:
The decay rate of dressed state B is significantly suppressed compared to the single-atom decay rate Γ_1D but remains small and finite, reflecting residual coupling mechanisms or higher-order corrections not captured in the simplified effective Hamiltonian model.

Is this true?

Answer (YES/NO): NO